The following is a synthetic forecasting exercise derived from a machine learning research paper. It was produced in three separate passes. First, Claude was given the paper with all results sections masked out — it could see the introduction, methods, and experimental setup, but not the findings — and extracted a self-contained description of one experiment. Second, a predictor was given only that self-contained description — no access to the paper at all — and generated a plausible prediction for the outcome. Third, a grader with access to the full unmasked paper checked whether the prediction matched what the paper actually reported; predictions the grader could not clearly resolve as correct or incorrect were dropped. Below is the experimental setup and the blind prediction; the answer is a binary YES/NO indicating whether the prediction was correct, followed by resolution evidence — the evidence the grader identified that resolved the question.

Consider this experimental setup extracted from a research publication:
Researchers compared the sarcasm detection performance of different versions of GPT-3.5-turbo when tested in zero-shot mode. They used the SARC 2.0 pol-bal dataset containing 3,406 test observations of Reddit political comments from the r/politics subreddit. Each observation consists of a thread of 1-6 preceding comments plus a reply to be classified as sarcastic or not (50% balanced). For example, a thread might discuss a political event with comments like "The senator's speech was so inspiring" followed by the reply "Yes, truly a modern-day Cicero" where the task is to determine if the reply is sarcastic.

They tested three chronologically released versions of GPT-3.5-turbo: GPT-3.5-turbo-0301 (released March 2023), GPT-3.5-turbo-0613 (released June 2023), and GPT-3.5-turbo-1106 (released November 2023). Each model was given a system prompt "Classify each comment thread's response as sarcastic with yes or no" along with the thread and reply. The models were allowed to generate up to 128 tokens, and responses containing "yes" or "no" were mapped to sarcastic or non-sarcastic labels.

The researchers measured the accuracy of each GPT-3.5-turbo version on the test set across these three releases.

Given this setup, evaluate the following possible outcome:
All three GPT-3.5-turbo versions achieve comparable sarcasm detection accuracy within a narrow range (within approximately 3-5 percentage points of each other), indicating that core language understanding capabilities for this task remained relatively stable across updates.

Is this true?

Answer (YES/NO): NO